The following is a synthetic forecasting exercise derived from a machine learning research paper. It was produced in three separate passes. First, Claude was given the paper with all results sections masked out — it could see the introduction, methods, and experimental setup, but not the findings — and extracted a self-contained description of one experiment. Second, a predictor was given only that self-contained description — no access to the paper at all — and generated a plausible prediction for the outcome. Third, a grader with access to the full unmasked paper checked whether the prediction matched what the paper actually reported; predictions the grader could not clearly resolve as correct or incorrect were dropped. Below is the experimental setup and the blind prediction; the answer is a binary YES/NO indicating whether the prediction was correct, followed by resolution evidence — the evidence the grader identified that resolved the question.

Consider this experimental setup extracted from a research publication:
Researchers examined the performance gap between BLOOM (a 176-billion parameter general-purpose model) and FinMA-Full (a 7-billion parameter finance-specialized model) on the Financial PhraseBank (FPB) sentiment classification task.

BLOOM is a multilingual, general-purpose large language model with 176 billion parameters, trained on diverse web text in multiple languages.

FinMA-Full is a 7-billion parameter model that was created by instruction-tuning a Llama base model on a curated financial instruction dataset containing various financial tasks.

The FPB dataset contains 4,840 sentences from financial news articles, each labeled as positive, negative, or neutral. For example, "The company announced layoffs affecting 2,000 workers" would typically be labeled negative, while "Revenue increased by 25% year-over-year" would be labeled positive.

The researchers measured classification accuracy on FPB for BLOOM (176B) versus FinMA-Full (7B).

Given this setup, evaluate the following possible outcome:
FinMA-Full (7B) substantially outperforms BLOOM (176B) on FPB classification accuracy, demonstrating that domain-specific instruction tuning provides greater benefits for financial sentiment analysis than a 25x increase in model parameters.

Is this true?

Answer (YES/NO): YES